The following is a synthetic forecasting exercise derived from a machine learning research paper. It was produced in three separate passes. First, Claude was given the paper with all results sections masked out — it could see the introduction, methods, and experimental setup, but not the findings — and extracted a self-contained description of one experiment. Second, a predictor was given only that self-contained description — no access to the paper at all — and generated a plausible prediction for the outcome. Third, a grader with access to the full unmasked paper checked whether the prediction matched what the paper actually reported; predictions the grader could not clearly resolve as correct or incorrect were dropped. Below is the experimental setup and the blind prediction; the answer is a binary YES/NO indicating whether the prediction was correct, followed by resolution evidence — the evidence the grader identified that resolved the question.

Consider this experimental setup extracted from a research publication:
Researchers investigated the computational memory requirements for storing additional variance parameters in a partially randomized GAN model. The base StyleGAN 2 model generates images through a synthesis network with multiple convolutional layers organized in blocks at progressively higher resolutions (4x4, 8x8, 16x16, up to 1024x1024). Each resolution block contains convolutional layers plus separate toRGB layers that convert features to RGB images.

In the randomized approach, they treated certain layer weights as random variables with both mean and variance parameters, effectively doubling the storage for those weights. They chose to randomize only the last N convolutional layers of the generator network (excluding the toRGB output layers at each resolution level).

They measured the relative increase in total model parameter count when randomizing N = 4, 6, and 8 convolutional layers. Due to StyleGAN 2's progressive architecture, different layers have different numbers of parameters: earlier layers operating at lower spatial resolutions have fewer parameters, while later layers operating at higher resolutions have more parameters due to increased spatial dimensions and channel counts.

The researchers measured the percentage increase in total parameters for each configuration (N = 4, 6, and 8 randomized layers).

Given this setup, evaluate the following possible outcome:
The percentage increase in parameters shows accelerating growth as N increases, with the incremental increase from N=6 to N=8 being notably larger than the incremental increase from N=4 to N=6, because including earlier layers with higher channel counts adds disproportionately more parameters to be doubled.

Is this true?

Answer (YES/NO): NO